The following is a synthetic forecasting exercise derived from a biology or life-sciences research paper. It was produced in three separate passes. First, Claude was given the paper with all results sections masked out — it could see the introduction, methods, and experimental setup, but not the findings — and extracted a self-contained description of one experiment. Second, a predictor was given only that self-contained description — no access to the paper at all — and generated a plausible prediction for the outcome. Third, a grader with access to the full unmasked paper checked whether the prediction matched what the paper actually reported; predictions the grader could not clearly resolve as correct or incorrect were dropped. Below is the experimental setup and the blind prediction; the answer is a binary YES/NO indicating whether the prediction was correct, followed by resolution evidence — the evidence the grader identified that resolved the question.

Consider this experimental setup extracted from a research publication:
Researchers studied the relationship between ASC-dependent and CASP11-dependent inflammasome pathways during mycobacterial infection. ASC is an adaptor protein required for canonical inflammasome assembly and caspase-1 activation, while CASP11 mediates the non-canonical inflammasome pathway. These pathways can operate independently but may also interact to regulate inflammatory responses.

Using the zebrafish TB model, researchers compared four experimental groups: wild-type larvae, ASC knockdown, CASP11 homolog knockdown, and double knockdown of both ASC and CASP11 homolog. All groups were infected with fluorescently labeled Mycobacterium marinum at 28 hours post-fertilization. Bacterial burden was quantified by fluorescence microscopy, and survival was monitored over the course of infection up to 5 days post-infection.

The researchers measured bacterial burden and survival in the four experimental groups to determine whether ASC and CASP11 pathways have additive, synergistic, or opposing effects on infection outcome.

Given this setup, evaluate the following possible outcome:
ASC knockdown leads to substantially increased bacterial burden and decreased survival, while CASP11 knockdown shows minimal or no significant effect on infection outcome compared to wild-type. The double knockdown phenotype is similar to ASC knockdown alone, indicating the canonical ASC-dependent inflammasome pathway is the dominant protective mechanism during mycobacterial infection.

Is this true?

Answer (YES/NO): NO